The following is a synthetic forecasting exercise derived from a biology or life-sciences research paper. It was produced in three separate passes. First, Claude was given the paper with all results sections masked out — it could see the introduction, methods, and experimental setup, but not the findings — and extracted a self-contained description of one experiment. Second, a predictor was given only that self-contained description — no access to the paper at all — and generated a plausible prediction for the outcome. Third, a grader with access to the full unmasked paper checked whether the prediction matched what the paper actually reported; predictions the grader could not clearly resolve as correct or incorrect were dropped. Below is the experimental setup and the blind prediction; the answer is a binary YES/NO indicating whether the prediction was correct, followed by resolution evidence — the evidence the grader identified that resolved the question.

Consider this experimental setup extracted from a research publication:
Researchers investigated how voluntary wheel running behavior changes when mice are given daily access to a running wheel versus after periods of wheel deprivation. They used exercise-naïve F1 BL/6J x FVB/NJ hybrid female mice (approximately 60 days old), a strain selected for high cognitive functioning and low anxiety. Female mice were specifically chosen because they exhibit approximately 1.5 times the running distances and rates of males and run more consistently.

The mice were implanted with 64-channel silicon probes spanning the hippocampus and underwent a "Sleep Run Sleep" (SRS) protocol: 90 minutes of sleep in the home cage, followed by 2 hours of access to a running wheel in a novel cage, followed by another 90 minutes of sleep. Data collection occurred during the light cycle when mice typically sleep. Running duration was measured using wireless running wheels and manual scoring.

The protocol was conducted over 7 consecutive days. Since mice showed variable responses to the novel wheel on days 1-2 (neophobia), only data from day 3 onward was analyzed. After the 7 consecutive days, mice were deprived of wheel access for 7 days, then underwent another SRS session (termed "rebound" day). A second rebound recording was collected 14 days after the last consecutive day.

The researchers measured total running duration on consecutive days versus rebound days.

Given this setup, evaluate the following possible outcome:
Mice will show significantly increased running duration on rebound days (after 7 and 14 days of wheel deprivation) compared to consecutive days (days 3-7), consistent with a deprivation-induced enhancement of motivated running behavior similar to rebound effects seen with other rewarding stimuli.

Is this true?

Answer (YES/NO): YES